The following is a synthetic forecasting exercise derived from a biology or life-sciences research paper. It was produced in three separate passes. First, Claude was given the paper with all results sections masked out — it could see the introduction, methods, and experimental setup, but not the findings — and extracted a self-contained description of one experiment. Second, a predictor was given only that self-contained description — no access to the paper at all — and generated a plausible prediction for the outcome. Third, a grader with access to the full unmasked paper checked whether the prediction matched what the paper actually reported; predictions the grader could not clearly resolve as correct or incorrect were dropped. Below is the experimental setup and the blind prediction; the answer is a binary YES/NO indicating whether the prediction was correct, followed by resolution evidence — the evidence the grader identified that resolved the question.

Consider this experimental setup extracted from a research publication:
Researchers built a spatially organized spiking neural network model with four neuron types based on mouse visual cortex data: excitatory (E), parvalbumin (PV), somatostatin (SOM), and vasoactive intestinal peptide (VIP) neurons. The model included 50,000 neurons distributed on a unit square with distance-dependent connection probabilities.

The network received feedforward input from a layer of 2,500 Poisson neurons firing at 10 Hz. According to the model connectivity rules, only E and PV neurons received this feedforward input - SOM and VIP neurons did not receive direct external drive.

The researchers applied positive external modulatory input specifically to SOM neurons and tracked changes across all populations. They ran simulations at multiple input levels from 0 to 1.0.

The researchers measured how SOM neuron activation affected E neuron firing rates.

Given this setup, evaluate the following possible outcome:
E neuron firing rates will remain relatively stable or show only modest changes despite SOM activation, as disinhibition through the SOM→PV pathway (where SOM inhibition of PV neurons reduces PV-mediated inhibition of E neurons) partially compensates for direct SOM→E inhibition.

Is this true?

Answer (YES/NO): NO